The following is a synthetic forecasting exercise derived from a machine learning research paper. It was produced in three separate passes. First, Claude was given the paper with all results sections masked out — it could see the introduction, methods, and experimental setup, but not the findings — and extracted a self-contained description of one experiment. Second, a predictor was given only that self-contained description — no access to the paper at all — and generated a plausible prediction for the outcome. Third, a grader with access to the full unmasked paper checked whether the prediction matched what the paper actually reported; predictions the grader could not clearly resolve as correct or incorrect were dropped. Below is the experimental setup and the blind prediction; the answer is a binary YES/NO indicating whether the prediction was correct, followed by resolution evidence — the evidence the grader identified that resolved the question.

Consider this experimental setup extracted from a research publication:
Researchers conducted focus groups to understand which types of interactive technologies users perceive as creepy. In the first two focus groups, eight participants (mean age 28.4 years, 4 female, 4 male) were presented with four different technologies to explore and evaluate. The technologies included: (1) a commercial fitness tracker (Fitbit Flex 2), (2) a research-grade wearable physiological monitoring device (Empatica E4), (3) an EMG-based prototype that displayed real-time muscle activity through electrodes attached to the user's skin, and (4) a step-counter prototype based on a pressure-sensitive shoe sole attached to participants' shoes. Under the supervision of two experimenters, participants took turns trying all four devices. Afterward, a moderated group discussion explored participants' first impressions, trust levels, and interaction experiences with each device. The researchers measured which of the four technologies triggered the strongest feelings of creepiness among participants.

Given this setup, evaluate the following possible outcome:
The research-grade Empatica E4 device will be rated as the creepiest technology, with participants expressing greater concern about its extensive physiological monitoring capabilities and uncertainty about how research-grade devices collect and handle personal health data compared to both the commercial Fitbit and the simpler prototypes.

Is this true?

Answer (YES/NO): NO